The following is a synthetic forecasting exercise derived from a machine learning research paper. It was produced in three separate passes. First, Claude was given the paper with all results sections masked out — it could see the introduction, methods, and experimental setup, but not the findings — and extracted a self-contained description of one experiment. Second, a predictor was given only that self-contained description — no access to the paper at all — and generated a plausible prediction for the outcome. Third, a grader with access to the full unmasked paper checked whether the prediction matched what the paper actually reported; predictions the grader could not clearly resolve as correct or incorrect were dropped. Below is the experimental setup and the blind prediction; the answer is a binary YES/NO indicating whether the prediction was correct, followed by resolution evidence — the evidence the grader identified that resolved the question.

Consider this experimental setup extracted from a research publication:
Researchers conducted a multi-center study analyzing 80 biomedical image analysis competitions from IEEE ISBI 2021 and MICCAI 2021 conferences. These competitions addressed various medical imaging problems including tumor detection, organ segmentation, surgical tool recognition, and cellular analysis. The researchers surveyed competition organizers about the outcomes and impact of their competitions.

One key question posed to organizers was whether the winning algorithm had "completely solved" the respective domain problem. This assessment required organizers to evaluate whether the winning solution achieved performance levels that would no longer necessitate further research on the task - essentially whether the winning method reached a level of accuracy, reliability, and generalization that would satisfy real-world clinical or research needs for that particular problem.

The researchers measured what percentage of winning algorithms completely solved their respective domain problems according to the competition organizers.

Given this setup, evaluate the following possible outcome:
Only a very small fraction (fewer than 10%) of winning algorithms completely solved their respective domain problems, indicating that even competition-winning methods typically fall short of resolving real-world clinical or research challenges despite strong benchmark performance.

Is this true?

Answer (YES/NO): NO